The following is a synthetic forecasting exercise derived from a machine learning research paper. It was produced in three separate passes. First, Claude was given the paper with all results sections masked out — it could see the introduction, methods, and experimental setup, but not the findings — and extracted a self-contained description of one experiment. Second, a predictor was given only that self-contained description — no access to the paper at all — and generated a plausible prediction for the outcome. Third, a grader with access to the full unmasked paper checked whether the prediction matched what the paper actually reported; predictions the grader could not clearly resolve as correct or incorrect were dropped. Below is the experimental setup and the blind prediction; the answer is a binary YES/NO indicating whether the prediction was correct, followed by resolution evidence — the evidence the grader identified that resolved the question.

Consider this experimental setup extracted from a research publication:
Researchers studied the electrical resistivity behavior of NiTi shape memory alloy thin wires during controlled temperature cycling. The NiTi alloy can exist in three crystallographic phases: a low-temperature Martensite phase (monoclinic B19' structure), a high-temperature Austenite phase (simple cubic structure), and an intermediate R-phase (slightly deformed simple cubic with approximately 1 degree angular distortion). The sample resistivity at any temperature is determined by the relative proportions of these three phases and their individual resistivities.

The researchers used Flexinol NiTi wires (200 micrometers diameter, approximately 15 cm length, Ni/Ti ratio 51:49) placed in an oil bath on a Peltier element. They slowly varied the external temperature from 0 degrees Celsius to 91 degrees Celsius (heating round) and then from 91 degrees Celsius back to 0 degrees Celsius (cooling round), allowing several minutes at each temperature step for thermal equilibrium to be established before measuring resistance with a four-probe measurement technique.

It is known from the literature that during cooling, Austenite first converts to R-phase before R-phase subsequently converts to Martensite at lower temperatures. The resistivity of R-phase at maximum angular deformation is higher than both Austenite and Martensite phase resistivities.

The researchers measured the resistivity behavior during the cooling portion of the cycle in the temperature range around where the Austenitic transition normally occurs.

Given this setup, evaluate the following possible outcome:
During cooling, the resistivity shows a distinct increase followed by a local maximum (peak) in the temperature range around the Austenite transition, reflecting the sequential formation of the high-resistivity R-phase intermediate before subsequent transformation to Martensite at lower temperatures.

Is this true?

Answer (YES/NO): YES